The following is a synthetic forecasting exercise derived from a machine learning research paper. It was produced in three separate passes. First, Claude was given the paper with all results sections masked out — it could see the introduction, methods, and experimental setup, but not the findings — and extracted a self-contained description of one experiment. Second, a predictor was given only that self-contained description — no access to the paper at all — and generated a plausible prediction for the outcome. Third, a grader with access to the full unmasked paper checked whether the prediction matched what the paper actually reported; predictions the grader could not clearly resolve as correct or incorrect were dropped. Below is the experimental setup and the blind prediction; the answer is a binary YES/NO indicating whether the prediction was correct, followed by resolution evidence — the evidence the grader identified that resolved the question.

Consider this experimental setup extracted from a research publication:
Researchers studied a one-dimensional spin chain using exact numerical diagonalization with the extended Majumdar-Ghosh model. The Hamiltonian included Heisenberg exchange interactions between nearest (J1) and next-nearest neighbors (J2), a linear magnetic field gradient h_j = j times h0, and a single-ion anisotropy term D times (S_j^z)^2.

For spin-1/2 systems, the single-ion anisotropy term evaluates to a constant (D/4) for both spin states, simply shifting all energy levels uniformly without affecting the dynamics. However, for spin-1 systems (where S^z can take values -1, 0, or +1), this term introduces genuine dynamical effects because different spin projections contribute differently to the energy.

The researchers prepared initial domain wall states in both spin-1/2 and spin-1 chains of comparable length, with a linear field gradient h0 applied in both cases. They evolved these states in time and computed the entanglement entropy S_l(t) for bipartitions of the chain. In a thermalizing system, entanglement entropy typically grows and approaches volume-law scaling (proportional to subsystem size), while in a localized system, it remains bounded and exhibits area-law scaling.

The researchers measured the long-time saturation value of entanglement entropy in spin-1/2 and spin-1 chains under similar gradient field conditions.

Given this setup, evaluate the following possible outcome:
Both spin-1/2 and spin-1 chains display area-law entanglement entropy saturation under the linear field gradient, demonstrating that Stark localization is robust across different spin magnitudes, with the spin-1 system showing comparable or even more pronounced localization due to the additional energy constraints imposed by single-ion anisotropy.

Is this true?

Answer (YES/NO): YES